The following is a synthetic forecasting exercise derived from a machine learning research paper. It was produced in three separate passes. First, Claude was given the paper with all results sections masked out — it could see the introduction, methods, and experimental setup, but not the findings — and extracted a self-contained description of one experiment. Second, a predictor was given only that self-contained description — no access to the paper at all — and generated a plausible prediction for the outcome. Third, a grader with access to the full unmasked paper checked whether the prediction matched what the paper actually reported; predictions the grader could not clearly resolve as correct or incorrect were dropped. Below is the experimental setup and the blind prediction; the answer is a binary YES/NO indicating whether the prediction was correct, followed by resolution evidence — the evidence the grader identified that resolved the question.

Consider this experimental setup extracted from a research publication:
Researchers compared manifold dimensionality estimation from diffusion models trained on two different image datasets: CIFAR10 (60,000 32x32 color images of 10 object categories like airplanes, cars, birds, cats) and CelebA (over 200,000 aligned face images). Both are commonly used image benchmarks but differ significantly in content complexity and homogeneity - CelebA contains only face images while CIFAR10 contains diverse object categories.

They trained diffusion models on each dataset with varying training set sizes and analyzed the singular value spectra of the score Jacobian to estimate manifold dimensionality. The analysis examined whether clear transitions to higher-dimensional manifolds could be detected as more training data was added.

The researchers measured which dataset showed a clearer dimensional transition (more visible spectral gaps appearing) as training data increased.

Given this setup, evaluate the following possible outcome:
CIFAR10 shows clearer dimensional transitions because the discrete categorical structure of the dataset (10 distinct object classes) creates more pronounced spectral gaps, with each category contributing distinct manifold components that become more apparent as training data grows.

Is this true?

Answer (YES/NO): NO